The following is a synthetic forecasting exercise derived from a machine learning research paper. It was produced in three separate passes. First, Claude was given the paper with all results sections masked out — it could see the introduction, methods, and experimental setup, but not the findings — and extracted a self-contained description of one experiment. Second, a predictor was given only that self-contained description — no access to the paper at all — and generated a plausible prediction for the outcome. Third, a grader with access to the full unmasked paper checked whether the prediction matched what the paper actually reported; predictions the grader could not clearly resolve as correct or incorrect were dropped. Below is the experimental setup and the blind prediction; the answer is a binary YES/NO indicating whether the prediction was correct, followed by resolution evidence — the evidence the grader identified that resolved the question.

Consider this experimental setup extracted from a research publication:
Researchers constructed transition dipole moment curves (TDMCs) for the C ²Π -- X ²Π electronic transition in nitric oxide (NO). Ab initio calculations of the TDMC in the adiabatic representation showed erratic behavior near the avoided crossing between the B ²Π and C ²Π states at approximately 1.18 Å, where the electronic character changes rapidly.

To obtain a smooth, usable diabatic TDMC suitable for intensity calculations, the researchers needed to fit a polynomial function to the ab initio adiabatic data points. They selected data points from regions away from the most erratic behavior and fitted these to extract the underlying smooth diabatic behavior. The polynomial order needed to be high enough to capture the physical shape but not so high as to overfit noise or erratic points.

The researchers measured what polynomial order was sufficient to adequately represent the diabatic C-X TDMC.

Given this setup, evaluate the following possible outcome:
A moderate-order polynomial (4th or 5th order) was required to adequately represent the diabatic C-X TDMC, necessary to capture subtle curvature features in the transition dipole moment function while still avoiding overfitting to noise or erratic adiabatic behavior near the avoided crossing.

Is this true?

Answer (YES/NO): NO